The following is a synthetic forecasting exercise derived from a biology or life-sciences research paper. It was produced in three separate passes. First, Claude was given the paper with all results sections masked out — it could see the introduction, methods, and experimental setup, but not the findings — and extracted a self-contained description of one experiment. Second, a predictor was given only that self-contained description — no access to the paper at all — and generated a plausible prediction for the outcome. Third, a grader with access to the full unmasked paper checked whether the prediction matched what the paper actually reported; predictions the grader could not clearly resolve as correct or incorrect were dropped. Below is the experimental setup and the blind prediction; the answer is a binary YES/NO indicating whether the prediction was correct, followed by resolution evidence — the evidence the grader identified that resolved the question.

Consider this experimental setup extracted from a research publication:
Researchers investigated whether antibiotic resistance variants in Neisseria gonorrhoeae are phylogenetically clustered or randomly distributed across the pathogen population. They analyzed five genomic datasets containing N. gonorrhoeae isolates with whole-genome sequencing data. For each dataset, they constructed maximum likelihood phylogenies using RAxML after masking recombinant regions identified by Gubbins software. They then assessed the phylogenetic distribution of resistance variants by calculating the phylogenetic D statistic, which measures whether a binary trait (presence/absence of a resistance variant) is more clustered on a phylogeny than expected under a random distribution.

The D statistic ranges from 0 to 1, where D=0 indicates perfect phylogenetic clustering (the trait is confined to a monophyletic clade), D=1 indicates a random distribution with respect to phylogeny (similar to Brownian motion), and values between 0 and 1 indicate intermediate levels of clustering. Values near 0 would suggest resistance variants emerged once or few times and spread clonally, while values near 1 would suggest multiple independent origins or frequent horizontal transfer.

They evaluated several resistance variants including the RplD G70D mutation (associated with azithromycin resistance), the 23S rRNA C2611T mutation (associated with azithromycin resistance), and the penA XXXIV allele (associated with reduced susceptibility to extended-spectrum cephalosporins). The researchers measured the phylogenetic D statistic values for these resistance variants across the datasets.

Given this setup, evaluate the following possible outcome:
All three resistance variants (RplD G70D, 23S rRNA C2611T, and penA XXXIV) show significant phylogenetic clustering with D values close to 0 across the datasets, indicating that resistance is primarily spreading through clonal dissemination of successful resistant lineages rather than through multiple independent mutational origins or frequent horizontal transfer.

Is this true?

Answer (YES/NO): NO